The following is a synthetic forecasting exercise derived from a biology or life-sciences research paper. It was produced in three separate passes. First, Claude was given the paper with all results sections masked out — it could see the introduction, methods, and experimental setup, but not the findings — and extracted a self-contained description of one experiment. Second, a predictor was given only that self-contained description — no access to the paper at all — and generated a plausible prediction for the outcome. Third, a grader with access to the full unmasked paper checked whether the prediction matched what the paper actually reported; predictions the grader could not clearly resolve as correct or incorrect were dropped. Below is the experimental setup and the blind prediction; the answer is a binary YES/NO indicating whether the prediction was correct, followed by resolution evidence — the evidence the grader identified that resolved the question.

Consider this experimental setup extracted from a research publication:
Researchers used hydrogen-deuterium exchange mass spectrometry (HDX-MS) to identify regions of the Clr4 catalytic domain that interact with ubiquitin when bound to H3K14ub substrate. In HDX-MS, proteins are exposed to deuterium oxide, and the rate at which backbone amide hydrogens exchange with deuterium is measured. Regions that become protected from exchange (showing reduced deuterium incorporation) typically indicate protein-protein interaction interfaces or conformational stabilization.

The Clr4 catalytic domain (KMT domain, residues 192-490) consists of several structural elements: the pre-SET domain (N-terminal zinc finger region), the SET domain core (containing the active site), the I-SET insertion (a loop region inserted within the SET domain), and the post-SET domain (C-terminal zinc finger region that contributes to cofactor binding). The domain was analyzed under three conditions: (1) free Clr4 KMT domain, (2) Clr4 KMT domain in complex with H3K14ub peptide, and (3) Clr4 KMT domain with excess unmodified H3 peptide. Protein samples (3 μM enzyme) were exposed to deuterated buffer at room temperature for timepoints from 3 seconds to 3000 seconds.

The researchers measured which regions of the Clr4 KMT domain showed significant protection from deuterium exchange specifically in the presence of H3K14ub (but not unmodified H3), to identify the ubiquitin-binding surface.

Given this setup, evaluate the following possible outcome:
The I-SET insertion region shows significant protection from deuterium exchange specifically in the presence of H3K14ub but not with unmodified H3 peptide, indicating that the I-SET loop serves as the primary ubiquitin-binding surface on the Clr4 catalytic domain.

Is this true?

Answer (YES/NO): NO